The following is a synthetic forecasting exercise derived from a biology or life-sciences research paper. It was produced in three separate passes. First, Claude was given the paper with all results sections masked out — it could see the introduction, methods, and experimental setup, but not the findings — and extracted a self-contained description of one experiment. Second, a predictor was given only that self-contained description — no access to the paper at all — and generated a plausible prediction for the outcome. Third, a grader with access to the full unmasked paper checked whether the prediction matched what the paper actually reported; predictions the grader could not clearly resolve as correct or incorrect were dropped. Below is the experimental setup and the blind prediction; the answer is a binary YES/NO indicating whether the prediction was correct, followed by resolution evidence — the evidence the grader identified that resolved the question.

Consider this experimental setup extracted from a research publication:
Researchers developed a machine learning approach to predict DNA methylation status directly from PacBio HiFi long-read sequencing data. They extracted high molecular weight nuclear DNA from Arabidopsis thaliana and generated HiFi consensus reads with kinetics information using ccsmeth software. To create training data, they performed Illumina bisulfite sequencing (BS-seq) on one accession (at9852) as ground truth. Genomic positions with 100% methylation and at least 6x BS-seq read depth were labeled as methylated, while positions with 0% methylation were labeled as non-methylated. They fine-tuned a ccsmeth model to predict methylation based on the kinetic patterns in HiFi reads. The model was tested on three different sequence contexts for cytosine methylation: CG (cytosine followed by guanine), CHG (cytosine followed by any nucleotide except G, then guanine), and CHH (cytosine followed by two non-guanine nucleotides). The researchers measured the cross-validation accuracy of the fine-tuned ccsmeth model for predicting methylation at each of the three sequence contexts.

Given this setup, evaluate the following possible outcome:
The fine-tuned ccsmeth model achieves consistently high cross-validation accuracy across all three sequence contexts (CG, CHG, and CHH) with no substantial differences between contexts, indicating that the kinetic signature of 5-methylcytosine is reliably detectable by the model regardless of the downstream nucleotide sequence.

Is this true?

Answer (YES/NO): NO